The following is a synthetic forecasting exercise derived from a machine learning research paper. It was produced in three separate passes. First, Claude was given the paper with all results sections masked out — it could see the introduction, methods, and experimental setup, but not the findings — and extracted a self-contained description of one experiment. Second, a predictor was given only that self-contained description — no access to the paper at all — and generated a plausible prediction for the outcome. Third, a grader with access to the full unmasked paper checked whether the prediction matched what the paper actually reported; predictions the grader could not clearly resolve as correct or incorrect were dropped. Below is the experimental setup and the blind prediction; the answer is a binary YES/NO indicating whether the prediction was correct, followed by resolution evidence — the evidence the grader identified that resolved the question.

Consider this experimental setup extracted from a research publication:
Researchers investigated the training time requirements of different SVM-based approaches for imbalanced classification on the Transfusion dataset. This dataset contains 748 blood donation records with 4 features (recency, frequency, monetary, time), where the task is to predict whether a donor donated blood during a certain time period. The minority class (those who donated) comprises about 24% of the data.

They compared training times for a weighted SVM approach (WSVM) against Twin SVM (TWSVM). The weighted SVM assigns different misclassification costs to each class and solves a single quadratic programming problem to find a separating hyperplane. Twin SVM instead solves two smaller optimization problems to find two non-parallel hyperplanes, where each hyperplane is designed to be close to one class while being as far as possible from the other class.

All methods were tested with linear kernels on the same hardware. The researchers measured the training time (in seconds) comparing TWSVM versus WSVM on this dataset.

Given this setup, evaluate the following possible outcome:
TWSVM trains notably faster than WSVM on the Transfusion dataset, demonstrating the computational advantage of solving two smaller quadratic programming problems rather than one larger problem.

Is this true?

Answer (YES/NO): YES